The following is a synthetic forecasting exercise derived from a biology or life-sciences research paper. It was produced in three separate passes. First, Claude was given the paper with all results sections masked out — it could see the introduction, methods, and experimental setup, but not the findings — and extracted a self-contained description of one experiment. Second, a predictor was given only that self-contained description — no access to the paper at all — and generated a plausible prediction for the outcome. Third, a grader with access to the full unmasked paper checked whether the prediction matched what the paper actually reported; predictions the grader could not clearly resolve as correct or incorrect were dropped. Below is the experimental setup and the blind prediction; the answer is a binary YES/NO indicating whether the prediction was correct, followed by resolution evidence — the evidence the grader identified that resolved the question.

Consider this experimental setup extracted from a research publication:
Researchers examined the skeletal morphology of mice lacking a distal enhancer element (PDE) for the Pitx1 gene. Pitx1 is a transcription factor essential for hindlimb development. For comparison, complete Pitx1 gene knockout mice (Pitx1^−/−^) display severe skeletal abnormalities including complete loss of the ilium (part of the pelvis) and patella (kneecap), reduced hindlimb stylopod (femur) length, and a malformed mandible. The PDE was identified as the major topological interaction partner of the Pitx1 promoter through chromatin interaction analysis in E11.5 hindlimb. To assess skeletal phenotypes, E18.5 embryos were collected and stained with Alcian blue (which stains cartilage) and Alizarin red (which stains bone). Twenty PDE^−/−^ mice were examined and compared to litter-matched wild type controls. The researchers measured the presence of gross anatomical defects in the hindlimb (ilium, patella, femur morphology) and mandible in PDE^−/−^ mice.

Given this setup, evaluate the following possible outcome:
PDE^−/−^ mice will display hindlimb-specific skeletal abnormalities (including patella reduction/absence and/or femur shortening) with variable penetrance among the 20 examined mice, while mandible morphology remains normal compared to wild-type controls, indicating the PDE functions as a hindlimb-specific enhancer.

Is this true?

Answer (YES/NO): NO